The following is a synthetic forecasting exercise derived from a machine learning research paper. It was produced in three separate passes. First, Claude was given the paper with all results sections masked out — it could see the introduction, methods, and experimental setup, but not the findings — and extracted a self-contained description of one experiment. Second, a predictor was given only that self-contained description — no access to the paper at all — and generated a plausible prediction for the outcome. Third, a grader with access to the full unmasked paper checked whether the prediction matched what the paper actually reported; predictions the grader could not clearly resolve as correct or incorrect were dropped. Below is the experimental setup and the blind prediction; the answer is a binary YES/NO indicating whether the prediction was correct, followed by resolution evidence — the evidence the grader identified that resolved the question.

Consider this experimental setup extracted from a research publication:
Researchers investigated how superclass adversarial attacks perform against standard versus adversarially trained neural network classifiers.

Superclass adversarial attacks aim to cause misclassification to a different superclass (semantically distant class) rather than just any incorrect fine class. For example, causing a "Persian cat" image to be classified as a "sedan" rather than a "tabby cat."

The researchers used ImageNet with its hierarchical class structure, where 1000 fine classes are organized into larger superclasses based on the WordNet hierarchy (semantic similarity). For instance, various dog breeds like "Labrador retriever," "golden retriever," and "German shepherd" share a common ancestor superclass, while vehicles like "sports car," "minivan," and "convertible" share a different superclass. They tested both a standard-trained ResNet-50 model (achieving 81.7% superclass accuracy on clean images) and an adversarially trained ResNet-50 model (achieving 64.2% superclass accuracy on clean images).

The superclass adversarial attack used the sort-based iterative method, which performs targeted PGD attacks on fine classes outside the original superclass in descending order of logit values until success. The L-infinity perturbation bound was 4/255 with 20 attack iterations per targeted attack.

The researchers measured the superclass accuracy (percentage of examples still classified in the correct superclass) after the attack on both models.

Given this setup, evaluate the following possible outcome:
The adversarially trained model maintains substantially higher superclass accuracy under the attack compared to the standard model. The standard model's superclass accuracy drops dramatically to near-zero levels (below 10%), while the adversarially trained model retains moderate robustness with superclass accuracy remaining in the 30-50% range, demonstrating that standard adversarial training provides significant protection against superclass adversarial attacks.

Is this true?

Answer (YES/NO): NO